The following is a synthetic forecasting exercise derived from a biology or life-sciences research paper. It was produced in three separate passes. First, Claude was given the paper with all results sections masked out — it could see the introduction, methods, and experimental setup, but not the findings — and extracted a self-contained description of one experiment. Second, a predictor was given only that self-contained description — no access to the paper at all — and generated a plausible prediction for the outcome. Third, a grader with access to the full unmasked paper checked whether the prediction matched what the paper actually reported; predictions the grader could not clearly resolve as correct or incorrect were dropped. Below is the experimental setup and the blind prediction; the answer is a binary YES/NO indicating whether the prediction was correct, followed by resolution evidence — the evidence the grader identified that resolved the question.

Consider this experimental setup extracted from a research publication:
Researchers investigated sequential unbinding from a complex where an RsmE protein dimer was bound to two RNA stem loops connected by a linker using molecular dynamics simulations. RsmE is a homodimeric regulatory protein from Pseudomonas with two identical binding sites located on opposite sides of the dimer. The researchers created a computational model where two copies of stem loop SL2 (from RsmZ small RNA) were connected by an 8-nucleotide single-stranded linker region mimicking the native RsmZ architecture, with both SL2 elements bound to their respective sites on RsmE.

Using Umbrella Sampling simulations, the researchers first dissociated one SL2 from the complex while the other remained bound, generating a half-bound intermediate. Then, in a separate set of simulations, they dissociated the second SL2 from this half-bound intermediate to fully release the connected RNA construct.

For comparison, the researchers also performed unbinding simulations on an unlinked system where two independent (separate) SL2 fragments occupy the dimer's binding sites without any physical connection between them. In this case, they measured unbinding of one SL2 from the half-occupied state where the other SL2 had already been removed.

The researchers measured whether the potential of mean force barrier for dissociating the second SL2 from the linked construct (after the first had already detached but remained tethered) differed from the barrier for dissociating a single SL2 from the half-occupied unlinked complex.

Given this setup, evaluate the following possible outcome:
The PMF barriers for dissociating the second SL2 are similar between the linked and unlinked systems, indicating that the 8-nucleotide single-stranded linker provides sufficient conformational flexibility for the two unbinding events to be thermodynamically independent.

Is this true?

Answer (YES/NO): NO